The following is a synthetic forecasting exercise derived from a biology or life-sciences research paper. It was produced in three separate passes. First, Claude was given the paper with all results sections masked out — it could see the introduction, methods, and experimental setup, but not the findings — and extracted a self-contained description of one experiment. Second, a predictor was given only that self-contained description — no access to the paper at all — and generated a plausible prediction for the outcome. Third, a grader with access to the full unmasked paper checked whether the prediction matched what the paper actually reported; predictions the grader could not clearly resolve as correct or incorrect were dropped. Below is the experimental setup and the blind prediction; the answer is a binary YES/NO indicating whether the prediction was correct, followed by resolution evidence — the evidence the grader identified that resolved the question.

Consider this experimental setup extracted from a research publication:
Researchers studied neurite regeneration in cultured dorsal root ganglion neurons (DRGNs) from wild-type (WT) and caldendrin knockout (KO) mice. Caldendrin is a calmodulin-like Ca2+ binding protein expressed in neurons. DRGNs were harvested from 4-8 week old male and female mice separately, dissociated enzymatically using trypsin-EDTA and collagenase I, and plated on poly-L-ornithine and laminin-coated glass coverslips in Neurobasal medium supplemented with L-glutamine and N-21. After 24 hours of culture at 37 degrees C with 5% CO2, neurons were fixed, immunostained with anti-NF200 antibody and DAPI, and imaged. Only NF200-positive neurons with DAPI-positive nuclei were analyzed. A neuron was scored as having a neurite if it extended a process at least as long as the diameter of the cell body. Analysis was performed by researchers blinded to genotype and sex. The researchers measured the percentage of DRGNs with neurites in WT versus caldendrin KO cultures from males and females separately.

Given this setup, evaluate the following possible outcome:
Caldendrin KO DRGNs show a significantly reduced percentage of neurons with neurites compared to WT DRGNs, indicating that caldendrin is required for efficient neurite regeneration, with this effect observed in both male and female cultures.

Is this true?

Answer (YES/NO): NO